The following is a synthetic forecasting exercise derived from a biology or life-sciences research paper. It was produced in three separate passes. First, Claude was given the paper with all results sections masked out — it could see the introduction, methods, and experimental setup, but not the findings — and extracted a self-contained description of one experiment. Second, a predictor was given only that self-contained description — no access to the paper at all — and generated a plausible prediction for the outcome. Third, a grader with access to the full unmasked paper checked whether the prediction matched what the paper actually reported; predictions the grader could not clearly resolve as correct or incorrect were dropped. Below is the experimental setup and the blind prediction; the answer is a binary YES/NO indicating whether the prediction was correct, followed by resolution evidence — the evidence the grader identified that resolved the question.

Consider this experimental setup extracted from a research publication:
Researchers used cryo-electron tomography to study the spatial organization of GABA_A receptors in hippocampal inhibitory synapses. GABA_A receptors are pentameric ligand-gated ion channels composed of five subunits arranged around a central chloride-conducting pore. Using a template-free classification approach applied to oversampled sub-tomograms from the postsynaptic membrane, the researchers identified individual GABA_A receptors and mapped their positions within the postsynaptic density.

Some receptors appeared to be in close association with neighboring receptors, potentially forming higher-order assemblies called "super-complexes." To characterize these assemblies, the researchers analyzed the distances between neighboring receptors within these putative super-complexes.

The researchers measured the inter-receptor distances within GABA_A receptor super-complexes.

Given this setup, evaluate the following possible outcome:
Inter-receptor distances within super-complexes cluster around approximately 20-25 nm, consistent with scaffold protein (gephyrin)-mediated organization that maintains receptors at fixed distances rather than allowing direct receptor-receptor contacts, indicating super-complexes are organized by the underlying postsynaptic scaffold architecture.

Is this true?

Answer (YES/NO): NO